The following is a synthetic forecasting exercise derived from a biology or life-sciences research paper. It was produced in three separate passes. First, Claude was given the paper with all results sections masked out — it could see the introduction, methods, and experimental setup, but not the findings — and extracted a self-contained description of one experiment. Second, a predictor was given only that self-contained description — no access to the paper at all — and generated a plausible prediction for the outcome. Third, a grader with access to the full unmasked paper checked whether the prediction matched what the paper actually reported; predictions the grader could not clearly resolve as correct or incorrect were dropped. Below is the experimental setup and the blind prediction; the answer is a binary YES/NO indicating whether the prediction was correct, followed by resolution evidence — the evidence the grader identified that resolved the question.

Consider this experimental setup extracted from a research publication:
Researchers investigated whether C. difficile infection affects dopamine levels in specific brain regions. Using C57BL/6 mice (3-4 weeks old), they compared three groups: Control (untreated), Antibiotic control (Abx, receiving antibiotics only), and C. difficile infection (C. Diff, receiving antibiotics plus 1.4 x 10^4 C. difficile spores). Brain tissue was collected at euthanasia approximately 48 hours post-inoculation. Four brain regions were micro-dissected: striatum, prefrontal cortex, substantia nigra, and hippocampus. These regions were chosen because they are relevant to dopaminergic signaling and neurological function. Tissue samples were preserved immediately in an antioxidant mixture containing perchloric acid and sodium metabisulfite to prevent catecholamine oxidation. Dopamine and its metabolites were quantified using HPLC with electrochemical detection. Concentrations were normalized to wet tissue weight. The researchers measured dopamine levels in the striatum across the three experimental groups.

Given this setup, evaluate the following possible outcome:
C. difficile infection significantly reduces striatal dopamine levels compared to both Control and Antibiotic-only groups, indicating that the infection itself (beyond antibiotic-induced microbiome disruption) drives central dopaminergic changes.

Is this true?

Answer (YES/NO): NO